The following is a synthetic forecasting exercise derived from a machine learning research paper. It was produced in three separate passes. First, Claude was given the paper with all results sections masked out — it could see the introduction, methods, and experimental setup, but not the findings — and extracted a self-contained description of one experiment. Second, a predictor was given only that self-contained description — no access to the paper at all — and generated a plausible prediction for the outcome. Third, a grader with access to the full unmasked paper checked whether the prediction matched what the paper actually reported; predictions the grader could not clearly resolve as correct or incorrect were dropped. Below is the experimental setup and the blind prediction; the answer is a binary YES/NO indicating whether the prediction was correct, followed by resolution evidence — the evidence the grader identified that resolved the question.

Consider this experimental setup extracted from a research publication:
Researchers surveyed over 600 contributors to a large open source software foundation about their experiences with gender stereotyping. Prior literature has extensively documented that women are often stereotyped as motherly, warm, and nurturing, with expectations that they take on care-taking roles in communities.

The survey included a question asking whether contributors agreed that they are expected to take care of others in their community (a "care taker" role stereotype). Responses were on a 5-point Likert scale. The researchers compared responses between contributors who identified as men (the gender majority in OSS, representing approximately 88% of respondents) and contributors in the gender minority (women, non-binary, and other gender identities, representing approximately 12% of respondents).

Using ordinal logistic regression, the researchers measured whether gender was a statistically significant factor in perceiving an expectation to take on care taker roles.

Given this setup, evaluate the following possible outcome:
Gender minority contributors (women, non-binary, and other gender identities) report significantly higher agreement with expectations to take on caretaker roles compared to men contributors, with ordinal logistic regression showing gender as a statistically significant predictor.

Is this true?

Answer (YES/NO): NO